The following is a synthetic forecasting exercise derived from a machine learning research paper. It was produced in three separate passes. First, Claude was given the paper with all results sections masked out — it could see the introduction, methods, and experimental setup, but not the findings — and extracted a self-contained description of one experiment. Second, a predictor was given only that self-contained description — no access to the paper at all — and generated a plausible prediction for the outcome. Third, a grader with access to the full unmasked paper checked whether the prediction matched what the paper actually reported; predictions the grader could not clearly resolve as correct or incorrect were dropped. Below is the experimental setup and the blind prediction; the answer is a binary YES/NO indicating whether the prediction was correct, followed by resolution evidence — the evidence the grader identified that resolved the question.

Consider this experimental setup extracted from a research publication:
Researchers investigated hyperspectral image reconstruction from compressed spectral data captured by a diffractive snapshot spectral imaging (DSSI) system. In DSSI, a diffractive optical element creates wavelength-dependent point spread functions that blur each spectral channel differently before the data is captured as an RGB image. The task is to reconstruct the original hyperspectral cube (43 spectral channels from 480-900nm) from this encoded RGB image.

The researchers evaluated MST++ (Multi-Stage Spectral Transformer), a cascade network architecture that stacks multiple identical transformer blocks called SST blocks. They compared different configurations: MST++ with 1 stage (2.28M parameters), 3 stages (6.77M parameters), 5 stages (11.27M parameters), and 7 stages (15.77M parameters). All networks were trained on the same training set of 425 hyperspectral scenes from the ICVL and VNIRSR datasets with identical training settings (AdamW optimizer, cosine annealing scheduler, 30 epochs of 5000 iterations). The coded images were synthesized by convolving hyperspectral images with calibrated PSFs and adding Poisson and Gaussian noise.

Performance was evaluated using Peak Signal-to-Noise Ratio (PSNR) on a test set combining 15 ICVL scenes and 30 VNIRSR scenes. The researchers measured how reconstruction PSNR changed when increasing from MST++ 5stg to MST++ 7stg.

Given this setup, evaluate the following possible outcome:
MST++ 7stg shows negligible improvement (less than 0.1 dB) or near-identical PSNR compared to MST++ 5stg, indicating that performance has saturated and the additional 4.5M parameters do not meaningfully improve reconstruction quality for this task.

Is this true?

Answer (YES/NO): NO